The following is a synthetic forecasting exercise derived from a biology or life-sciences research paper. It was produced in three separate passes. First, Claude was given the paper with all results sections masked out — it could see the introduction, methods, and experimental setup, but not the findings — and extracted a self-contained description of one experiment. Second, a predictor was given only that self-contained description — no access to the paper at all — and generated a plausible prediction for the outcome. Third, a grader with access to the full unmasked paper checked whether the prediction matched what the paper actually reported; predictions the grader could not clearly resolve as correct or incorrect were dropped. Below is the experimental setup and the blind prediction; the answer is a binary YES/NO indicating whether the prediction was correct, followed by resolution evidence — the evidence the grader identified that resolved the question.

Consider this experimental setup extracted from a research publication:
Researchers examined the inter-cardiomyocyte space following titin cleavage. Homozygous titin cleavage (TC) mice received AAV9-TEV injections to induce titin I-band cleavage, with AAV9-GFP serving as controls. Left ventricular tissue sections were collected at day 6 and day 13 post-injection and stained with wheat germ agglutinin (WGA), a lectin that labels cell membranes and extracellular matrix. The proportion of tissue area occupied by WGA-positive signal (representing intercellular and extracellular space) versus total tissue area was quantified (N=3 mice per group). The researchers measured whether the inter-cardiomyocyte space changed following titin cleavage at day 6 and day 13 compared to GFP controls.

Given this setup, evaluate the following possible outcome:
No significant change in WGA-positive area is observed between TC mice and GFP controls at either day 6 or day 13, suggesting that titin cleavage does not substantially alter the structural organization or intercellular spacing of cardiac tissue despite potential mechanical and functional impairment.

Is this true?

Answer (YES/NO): NO